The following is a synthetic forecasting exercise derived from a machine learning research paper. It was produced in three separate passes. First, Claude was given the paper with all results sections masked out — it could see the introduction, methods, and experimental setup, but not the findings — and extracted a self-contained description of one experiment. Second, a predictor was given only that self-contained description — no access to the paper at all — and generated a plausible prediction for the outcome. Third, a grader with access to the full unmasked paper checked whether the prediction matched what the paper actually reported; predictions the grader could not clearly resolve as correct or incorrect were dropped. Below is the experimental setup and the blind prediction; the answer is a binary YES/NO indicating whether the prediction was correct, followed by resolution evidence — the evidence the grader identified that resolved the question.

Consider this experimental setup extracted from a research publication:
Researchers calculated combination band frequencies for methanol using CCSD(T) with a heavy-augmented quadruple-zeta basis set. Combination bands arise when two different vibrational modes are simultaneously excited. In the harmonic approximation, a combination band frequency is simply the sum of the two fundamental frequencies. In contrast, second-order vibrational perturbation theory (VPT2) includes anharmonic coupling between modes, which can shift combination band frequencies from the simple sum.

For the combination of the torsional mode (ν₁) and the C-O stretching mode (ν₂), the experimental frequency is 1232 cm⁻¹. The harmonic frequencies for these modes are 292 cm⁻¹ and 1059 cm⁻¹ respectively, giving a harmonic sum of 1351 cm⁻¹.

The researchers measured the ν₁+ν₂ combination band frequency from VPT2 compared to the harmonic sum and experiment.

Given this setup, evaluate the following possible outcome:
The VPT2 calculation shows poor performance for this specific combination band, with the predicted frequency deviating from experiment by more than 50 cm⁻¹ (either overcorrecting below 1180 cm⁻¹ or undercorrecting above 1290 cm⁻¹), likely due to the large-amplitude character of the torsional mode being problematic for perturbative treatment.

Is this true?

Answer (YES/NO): NO